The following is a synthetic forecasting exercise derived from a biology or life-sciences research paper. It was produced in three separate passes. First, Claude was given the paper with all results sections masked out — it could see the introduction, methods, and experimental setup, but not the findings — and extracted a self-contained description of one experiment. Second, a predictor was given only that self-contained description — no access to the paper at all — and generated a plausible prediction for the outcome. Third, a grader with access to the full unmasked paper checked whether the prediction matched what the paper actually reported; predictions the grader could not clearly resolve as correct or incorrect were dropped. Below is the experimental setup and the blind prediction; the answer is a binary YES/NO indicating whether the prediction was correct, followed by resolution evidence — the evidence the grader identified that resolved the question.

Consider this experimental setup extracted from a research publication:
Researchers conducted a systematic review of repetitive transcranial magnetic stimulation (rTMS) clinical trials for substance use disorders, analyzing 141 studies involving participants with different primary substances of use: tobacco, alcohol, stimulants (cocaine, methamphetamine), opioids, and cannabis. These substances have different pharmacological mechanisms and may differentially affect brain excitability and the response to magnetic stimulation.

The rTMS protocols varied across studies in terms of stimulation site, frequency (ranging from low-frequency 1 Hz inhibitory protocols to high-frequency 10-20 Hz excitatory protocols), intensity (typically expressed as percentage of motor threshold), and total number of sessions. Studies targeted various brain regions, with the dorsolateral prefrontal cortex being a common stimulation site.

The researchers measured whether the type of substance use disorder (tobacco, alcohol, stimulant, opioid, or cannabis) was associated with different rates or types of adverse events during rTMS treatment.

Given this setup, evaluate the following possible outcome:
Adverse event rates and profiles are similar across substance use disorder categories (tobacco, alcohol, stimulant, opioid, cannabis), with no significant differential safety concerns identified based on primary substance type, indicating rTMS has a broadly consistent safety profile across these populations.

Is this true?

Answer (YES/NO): YES